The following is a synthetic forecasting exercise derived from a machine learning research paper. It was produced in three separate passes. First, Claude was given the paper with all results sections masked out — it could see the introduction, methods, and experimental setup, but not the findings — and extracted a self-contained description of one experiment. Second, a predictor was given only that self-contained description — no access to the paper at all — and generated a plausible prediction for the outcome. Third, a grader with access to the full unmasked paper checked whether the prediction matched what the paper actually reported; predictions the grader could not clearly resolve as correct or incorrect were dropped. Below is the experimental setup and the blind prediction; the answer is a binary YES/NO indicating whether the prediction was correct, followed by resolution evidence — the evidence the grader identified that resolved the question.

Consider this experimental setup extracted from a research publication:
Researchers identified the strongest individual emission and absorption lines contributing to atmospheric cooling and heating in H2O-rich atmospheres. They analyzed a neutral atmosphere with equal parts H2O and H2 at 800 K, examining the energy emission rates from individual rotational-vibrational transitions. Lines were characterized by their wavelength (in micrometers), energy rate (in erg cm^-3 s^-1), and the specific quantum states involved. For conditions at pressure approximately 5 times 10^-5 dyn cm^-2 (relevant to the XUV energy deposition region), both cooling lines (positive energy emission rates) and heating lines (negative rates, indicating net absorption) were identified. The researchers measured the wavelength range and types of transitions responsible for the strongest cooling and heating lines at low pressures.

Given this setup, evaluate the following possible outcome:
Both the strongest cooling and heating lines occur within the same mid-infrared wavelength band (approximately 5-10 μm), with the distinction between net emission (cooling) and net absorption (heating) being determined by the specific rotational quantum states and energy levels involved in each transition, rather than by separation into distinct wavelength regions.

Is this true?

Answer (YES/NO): NO